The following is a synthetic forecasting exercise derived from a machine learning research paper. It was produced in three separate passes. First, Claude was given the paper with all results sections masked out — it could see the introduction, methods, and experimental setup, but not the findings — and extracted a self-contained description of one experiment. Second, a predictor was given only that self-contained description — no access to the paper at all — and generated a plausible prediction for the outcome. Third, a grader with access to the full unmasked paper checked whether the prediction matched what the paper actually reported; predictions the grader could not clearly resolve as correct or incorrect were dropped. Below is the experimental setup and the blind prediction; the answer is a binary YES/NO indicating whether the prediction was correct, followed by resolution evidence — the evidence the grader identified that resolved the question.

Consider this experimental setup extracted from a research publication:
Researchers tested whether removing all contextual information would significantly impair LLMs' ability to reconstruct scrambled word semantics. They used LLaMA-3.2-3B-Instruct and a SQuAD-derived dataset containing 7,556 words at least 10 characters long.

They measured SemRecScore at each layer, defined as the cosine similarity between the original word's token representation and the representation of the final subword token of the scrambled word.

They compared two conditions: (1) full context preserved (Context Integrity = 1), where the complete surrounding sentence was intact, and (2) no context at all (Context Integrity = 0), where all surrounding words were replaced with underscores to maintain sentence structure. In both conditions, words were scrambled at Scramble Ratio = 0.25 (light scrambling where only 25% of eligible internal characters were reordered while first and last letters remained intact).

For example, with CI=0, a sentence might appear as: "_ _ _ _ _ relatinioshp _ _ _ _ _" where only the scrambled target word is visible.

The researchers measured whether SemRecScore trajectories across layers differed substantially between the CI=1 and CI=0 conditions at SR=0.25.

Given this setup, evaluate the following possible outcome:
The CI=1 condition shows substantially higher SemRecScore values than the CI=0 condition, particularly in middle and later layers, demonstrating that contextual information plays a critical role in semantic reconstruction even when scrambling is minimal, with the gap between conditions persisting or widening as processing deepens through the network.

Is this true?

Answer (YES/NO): NO